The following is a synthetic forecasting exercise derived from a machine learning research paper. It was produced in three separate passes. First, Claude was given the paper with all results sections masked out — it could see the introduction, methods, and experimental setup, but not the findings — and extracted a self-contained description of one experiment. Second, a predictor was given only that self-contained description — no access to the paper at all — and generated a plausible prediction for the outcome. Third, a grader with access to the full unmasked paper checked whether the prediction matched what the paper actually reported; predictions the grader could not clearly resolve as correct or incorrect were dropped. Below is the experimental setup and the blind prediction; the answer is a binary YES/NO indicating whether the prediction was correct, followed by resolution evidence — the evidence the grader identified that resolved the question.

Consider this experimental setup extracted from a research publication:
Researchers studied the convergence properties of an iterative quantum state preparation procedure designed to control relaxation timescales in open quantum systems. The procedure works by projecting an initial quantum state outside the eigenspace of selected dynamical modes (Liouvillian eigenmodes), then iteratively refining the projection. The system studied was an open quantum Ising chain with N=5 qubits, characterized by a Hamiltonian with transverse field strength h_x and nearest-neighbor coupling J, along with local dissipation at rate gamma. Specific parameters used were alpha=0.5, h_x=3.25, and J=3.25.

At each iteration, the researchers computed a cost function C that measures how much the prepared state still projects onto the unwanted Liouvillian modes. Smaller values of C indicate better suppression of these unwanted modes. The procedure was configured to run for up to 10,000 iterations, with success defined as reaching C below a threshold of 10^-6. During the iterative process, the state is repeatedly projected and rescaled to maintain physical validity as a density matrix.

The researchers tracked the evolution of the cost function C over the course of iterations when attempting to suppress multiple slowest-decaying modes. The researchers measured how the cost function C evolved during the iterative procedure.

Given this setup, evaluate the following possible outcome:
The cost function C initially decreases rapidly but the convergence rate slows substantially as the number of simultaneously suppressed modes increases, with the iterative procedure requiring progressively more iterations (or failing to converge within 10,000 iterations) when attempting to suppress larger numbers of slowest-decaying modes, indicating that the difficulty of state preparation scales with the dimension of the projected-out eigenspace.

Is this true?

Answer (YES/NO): YES